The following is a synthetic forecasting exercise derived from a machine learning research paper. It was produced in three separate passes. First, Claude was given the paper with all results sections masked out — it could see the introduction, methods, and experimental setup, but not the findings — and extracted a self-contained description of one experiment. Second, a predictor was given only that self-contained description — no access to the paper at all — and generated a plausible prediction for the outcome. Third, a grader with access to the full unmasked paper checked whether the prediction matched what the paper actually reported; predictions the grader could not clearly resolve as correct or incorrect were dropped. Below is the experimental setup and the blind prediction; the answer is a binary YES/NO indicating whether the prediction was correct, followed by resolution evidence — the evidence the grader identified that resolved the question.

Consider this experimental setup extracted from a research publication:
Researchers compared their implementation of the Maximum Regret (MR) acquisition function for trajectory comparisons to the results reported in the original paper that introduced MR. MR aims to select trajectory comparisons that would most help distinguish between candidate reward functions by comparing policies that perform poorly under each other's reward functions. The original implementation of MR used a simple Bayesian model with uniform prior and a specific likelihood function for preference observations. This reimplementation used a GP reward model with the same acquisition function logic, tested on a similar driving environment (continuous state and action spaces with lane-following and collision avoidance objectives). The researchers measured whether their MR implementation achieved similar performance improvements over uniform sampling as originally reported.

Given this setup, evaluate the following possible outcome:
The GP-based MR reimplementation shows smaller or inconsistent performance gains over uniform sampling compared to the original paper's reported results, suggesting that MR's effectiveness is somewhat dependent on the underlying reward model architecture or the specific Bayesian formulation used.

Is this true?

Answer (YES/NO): YES